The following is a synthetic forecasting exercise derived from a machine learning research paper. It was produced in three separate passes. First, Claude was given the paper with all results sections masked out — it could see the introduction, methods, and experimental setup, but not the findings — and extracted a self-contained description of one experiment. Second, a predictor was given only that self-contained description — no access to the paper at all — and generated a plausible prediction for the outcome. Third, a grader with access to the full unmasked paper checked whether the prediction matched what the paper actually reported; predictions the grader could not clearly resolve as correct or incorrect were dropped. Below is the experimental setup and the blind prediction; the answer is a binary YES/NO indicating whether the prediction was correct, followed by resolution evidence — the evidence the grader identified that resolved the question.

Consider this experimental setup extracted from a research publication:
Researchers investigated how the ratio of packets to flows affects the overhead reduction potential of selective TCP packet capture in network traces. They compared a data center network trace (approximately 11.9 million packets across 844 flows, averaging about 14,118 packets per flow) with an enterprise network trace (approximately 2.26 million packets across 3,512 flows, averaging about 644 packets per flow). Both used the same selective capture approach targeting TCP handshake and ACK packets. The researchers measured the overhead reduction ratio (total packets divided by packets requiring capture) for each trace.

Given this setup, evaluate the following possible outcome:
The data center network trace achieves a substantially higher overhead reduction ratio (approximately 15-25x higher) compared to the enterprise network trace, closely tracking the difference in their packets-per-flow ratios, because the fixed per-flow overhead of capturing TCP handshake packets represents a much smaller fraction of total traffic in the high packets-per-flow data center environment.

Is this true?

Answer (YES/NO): NO